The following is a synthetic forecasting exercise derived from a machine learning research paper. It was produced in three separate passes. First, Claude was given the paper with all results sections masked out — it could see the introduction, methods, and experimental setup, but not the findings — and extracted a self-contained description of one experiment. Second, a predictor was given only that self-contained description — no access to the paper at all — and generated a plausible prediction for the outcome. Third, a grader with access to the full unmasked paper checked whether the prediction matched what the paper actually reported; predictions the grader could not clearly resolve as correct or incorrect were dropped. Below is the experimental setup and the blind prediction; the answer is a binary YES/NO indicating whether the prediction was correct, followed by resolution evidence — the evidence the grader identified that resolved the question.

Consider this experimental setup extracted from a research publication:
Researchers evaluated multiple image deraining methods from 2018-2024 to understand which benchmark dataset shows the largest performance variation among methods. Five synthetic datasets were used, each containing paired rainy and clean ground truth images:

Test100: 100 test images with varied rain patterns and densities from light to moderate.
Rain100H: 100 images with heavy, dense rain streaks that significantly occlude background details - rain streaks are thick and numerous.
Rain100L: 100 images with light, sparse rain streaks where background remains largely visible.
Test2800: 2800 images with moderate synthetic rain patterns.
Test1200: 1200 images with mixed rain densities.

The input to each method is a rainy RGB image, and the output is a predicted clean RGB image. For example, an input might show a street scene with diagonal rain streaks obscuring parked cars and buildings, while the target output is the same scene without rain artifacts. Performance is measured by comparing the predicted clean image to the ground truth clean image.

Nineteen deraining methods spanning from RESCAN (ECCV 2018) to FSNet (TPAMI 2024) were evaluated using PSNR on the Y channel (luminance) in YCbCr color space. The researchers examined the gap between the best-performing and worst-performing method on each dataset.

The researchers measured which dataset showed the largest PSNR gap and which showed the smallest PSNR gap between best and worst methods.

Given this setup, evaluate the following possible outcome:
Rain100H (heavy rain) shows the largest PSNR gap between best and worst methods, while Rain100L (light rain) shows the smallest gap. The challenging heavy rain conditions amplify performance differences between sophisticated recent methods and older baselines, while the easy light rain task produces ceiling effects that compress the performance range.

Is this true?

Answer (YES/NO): NO